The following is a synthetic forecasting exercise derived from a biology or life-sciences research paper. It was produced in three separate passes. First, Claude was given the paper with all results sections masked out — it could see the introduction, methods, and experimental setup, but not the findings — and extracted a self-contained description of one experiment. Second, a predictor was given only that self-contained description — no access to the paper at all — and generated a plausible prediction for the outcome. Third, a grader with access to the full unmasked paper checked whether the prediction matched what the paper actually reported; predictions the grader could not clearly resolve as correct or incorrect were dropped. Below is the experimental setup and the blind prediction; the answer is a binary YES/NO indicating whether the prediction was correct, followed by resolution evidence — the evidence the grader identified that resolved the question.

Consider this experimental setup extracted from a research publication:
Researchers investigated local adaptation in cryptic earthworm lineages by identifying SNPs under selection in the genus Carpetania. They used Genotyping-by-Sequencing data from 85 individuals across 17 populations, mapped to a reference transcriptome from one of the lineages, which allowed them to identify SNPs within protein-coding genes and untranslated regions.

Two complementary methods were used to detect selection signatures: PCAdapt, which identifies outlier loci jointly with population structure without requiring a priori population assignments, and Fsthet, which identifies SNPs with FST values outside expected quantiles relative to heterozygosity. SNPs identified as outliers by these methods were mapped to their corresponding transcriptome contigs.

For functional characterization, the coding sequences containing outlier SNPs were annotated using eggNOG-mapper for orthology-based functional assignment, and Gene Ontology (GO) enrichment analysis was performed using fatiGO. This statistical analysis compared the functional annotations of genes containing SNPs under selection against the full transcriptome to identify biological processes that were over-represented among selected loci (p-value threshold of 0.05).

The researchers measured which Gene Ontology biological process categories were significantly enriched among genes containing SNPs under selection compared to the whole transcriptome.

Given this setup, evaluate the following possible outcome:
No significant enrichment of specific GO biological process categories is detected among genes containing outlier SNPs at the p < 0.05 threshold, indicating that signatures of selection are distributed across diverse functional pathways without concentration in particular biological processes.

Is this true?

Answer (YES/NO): NO